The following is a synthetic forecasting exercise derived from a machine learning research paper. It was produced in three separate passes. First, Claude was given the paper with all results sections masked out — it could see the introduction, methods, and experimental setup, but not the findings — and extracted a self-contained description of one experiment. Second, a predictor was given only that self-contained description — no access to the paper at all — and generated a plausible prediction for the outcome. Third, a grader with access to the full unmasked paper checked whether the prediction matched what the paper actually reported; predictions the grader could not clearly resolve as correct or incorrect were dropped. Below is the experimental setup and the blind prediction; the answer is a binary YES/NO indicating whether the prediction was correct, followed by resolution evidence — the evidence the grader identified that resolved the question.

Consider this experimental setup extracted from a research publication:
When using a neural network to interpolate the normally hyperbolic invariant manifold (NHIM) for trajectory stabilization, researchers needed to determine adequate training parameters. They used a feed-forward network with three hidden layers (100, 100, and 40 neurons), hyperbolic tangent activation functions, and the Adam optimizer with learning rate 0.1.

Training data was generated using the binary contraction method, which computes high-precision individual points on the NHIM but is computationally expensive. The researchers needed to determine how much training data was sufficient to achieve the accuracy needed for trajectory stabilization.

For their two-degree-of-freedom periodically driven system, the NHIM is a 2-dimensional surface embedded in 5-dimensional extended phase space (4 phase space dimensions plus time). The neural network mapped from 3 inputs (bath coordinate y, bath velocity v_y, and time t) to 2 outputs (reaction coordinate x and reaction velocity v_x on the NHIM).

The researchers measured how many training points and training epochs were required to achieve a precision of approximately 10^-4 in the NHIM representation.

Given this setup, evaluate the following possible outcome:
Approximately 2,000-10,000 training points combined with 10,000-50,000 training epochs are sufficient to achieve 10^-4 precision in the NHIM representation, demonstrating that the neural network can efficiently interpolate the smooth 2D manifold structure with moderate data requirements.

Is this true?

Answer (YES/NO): NO